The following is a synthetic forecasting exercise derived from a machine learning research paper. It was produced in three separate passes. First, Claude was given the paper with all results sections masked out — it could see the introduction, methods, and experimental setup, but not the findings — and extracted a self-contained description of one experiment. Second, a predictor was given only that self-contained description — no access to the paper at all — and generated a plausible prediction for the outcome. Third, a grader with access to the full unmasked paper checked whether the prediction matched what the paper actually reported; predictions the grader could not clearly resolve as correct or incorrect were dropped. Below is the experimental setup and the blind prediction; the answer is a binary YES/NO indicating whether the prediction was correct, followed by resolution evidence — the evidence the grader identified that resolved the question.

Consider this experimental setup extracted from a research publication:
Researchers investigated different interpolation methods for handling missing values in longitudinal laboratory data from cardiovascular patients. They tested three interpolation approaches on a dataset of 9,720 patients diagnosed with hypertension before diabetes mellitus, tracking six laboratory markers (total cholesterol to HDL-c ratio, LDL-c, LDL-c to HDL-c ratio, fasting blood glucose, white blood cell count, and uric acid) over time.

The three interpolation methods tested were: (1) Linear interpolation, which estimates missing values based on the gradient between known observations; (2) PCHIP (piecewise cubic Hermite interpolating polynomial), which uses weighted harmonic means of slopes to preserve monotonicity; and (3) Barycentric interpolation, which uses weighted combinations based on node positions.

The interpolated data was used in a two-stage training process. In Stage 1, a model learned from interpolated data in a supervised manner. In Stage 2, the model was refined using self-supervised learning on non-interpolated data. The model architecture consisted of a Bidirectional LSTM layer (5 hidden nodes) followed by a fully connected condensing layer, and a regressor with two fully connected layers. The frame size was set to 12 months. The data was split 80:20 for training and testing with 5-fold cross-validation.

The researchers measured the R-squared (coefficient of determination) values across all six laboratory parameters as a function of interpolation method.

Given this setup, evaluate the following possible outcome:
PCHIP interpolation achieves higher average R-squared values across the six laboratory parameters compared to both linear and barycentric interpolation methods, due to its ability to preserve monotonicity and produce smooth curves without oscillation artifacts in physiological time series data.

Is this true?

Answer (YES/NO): NO